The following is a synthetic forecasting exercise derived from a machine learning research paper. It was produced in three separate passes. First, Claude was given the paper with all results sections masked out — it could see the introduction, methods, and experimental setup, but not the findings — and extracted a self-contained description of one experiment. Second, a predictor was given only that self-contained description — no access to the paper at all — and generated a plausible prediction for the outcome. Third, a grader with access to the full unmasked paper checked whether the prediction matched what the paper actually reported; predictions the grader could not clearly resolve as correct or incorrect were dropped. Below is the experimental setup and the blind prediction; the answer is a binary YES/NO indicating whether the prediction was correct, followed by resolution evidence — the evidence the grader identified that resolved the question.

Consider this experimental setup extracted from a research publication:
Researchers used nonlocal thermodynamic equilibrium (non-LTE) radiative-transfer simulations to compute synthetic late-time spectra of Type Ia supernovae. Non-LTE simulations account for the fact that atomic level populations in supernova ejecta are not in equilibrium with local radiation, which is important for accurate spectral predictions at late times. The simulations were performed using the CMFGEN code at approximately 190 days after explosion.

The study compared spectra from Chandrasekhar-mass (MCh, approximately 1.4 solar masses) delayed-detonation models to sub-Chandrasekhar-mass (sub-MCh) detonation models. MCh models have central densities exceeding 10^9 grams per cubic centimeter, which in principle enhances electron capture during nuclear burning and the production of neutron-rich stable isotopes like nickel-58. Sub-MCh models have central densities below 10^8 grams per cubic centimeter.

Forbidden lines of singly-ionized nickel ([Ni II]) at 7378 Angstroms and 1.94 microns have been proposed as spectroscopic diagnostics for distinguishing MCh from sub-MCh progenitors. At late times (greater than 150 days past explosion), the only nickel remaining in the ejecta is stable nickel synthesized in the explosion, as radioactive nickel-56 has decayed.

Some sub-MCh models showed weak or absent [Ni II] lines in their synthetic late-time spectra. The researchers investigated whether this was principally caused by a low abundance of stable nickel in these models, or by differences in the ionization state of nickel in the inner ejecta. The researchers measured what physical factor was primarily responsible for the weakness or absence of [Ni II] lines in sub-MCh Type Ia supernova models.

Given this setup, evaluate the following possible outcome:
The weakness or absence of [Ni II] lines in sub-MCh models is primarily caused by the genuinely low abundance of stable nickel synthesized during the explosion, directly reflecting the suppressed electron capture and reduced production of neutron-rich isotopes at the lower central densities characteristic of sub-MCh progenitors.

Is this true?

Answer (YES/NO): NO